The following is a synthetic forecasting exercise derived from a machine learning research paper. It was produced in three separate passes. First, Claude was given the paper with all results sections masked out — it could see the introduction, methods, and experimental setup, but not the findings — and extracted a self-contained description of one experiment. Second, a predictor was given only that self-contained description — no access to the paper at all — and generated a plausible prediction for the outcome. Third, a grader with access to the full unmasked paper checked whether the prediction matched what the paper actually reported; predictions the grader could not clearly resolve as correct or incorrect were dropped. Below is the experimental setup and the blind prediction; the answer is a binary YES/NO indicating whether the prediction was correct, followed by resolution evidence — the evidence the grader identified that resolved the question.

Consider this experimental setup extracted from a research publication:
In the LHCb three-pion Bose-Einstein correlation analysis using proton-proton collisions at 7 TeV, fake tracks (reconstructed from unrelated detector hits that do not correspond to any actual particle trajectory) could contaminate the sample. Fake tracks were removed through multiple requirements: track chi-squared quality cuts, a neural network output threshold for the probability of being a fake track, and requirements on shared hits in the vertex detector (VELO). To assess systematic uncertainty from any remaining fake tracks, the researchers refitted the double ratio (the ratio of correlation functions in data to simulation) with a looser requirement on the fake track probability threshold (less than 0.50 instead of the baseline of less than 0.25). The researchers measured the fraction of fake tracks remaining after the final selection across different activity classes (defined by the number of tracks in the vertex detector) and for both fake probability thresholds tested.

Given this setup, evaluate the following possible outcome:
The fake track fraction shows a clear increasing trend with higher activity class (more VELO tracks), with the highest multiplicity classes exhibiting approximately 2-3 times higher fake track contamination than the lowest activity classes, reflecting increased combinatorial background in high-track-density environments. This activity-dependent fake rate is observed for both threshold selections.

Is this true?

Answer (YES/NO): NO